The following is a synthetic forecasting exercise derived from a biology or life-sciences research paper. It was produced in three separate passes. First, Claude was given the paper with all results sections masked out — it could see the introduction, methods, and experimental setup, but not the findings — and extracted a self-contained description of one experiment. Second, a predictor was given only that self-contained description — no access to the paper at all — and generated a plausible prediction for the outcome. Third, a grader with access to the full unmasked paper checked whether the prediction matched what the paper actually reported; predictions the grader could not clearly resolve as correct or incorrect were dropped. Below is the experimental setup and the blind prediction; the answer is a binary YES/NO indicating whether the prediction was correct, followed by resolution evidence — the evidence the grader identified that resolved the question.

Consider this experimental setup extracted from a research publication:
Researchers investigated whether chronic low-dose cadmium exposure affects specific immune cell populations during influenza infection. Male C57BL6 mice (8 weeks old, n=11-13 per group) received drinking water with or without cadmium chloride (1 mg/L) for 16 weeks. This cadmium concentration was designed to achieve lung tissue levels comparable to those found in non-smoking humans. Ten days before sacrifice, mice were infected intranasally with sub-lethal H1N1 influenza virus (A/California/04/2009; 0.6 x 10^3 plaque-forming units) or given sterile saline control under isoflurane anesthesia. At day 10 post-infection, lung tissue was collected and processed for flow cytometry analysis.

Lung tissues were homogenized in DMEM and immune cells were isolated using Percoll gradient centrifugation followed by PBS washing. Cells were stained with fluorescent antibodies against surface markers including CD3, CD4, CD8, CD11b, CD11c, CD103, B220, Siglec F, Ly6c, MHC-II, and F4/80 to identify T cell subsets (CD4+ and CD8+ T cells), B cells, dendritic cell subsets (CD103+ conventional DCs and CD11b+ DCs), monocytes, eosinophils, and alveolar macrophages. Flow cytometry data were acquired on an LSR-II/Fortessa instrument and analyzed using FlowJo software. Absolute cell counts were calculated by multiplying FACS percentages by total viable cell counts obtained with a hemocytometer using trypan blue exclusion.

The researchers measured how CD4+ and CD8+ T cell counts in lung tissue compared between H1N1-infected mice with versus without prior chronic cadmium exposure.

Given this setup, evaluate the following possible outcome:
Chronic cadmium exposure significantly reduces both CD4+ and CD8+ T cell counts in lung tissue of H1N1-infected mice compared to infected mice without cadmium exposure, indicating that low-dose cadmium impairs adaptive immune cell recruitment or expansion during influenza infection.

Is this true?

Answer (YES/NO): NO